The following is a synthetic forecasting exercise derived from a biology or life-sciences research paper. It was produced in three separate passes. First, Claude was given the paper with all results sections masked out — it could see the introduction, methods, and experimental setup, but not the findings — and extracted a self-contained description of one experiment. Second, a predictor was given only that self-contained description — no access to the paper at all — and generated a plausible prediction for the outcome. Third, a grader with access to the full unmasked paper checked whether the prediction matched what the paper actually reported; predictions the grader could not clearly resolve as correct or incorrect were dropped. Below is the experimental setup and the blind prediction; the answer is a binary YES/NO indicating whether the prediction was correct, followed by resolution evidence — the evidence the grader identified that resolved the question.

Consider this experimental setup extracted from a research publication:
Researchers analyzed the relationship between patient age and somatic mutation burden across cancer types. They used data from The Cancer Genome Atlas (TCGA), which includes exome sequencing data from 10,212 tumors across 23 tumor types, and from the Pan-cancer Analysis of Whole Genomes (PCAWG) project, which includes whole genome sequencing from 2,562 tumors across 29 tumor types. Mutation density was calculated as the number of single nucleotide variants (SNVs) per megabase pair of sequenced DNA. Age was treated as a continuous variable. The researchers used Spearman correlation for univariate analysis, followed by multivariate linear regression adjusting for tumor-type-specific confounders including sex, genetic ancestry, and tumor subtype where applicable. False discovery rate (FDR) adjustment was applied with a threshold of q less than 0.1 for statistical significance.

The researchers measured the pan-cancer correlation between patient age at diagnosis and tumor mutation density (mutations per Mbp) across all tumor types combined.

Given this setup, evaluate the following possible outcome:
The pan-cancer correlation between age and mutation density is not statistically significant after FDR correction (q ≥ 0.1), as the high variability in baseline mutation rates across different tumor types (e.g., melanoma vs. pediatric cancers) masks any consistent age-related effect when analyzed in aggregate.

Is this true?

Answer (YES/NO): NO